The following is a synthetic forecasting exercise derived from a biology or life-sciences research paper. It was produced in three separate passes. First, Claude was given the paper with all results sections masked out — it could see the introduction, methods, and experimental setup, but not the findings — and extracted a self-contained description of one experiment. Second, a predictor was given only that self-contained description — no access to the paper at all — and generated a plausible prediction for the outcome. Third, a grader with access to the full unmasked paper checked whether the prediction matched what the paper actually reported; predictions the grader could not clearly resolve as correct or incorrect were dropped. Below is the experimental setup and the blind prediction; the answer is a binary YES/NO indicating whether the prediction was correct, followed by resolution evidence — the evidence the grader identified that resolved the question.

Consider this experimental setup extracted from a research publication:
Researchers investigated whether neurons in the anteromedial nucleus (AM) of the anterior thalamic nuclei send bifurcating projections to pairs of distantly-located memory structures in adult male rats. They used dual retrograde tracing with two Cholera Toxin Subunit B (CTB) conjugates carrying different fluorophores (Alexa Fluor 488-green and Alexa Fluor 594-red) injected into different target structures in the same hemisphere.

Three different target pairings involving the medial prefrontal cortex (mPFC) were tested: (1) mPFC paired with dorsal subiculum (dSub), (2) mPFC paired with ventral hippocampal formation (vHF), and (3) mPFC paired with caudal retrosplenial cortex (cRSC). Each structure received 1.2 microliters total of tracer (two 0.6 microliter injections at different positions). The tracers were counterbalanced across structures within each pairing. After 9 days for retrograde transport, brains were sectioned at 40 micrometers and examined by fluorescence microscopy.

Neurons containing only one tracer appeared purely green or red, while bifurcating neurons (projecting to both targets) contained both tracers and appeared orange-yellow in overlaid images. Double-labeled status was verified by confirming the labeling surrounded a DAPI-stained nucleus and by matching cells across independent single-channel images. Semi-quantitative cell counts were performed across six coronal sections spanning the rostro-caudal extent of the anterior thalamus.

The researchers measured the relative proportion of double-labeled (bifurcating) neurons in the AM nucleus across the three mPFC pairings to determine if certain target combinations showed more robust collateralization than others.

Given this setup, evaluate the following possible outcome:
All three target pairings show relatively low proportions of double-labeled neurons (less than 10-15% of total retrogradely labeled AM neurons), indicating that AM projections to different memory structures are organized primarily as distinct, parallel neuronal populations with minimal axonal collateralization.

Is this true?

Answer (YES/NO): NO